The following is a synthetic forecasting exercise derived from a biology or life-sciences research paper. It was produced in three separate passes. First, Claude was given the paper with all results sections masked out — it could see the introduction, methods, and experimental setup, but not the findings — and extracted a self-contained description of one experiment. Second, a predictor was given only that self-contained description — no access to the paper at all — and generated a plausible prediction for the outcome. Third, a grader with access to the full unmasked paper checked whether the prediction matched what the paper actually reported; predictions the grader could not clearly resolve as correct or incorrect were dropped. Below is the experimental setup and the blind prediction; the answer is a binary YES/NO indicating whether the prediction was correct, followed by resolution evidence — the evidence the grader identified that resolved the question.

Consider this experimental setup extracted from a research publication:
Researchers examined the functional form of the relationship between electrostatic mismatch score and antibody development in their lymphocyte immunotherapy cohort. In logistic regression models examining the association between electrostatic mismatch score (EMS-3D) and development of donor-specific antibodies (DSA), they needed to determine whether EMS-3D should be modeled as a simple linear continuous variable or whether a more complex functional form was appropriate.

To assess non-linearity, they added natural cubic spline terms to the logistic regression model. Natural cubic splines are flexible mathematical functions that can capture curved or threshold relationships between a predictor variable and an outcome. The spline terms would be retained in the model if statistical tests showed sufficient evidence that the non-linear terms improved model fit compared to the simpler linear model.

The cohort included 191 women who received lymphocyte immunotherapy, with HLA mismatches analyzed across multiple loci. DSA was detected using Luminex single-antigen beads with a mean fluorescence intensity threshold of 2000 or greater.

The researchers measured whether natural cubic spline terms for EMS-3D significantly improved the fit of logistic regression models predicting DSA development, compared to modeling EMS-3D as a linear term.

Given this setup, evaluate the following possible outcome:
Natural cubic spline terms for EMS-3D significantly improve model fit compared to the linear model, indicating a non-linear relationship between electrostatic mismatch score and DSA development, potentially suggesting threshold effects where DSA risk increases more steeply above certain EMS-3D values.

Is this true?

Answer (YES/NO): YES